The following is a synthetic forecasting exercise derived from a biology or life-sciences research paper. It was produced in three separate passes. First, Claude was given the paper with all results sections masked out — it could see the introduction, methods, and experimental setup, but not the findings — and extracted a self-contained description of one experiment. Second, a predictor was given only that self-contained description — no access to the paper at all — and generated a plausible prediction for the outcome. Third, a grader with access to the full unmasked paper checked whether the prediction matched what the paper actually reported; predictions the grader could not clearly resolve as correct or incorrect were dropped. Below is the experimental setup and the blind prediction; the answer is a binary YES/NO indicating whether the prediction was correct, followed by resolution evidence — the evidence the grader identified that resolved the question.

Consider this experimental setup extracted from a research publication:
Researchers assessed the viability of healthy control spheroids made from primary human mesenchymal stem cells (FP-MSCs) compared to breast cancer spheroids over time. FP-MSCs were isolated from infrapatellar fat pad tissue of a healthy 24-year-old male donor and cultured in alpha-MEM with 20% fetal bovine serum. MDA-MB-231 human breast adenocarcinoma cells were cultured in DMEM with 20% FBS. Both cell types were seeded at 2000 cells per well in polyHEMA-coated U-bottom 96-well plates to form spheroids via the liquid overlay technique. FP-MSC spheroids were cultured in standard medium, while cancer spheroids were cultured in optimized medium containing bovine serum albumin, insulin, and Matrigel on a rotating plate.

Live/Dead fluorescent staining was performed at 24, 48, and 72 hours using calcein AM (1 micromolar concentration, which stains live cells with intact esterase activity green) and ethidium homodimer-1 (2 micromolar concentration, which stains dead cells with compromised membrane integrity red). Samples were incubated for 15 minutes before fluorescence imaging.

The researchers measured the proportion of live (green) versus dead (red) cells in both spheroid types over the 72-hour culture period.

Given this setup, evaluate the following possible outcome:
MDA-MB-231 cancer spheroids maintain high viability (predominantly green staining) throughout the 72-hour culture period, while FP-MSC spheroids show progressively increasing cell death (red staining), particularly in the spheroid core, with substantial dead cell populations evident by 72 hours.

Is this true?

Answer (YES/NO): NO